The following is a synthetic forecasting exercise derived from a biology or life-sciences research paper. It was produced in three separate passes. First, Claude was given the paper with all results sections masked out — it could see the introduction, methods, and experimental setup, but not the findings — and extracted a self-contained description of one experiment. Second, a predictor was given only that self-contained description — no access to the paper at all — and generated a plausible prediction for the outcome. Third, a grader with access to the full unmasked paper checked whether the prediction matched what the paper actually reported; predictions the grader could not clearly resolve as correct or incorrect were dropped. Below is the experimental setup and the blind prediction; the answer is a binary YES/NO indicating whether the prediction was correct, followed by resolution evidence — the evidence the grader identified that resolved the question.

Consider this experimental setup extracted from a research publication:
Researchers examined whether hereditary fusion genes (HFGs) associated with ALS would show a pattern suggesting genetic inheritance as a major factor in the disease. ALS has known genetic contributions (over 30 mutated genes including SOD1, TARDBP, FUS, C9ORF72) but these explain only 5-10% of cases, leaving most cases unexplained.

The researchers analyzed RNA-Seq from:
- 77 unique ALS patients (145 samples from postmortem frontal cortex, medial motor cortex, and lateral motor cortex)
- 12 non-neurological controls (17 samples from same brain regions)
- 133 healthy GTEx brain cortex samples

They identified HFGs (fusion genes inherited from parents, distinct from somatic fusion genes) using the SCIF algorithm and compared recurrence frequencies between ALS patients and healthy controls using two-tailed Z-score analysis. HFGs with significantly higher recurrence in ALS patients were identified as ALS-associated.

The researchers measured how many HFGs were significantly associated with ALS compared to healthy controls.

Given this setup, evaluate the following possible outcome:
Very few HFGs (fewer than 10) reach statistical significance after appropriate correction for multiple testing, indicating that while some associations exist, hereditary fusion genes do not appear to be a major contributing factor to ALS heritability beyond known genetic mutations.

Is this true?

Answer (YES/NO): NO